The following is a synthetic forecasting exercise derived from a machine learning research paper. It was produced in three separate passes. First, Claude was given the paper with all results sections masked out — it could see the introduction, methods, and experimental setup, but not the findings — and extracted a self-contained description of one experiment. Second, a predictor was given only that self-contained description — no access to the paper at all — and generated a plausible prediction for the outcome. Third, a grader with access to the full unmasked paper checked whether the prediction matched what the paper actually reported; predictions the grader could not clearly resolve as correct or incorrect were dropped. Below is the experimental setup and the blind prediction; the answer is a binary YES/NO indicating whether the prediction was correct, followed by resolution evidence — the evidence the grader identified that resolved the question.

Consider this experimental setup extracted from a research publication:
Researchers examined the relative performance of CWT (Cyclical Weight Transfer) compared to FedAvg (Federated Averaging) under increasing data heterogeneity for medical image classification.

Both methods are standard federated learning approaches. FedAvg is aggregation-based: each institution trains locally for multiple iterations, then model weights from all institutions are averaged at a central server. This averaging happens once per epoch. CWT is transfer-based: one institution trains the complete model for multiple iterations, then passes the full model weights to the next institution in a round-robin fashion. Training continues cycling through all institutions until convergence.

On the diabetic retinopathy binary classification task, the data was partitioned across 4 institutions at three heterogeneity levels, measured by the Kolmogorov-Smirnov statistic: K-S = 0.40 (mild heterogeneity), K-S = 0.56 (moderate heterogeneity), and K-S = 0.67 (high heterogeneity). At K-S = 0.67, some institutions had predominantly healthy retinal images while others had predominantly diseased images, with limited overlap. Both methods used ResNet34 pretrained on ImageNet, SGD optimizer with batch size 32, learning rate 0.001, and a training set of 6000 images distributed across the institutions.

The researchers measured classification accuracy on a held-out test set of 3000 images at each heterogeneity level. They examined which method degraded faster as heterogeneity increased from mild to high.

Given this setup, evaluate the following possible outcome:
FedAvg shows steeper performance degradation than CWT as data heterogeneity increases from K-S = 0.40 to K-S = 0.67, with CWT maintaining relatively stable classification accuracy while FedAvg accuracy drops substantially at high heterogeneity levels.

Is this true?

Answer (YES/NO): NO